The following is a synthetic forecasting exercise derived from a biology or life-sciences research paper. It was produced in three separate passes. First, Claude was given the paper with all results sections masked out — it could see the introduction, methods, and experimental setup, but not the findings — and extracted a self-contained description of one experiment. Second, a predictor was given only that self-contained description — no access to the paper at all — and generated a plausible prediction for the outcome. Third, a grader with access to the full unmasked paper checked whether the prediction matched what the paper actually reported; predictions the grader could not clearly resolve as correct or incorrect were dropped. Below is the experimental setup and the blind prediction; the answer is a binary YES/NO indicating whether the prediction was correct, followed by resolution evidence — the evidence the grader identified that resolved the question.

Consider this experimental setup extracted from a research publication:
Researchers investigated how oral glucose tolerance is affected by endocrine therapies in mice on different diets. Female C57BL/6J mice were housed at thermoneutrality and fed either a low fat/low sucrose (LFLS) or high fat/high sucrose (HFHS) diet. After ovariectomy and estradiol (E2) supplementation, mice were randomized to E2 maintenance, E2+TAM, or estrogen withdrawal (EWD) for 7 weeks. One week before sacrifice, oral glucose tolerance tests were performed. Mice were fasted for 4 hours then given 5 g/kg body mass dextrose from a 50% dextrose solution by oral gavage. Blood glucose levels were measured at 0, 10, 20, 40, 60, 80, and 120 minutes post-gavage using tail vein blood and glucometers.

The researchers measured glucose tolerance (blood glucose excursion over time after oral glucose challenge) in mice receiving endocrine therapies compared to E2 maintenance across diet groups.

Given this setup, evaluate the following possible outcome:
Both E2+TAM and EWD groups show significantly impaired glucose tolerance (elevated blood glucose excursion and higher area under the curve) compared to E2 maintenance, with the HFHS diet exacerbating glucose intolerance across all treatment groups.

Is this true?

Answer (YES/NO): NO